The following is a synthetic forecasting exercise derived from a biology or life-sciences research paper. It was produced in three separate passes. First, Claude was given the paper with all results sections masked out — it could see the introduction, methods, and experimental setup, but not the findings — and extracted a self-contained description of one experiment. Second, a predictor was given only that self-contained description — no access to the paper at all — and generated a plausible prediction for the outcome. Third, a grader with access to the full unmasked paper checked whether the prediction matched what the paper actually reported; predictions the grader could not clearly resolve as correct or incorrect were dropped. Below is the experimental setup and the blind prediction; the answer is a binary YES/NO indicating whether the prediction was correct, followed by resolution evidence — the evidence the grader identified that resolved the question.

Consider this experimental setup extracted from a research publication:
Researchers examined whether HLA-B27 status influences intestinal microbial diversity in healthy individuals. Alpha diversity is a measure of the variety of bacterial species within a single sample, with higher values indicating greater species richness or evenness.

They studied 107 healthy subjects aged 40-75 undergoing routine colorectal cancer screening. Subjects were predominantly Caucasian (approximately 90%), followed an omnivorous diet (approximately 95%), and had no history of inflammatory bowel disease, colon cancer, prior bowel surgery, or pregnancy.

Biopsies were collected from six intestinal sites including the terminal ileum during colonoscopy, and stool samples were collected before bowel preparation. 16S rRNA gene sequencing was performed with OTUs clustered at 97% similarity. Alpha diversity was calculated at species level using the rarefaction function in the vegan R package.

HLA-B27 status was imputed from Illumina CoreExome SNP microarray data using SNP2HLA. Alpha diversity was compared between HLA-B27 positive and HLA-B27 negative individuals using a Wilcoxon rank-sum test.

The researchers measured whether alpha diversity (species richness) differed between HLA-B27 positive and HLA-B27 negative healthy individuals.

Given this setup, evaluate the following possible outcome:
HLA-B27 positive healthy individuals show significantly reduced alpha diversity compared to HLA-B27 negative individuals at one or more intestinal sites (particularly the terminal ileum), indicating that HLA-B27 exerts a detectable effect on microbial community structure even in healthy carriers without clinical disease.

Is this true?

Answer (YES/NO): NO